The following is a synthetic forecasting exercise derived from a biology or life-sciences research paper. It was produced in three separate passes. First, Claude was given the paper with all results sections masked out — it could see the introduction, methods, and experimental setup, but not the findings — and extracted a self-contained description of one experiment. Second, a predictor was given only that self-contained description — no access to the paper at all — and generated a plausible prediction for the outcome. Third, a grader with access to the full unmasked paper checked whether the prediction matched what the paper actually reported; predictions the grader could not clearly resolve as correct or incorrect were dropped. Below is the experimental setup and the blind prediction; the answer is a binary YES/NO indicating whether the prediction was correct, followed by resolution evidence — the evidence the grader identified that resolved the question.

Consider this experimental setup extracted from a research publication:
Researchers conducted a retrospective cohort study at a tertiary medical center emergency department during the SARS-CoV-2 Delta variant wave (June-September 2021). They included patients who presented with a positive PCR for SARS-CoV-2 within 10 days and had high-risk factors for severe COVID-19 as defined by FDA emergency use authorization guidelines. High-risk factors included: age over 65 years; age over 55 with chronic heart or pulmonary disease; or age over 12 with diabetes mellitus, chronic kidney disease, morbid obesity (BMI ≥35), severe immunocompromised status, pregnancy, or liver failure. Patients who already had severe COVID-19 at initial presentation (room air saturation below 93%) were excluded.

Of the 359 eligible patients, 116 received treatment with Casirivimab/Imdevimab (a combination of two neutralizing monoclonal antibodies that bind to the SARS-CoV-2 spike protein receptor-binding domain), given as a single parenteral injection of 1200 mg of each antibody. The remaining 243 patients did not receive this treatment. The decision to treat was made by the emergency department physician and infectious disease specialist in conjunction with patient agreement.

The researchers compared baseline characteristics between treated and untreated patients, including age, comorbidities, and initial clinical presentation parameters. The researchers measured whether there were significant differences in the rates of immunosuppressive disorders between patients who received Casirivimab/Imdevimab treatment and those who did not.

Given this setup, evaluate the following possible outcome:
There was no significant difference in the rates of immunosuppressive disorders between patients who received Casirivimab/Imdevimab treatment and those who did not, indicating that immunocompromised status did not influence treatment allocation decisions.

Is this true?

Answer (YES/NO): NO